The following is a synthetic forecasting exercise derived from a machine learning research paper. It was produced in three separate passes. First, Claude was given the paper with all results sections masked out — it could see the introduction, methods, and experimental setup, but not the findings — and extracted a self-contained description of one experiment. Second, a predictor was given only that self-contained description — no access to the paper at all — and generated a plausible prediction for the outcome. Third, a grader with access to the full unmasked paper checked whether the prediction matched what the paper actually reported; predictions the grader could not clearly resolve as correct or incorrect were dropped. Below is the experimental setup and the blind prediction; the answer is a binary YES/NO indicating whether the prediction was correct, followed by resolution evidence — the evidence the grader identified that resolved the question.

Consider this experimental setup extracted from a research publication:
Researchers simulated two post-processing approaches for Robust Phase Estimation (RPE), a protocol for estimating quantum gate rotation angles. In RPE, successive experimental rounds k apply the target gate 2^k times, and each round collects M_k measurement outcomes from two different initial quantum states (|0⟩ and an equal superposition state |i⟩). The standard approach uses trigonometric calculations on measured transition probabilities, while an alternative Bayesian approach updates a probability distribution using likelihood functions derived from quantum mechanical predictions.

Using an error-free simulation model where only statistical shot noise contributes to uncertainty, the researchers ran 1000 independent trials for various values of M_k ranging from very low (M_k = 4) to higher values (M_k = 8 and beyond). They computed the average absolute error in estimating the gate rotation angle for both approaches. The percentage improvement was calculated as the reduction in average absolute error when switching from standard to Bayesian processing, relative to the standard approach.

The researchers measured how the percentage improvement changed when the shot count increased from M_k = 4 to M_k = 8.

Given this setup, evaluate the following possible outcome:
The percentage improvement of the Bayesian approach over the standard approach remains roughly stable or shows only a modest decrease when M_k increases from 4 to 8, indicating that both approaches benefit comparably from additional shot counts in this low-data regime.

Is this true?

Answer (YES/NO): NO